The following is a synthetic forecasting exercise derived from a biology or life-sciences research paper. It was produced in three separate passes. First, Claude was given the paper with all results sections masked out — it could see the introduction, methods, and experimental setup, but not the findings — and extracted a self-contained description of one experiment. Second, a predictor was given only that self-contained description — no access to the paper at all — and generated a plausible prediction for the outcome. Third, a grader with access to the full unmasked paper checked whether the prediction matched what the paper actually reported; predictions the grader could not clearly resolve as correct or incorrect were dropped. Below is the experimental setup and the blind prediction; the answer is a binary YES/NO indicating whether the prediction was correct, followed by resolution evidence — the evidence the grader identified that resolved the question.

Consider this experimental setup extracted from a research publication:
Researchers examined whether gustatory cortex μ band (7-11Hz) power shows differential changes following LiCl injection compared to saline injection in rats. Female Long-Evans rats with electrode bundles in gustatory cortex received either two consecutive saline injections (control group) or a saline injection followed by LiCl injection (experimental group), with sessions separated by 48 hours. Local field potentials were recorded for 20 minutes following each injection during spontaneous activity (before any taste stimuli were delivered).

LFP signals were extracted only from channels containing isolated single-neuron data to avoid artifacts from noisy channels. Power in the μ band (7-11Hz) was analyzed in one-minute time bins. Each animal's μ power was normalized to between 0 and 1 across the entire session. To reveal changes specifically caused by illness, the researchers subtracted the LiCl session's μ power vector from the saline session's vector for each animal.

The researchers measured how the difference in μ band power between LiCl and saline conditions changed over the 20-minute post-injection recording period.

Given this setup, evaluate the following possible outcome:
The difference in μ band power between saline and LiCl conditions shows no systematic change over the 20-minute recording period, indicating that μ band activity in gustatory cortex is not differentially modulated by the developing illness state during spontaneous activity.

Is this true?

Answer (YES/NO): NO